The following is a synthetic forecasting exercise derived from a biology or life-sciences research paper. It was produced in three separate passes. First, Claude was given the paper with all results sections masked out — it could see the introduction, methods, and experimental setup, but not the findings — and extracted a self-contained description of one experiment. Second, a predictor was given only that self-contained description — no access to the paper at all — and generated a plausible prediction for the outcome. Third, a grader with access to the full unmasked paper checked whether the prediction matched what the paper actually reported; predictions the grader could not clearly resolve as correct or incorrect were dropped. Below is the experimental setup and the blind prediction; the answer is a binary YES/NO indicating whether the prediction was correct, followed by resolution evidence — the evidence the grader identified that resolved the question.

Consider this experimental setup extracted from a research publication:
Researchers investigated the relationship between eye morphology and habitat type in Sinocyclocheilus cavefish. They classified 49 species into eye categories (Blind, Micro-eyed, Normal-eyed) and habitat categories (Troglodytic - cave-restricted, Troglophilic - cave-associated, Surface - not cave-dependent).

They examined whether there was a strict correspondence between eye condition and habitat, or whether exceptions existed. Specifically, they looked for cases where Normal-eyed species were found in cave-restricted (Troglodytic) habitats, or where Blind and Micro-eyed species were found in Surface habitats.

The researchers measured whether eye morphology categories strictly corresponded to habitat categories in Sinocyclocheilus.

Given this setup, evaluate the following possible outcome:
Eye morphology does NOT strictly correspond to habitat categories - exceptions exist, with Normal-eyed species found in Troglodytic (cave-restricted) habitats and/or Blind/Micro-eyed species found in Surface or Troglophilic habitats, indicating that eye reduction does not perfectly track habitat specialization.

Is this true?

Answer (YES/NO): YES